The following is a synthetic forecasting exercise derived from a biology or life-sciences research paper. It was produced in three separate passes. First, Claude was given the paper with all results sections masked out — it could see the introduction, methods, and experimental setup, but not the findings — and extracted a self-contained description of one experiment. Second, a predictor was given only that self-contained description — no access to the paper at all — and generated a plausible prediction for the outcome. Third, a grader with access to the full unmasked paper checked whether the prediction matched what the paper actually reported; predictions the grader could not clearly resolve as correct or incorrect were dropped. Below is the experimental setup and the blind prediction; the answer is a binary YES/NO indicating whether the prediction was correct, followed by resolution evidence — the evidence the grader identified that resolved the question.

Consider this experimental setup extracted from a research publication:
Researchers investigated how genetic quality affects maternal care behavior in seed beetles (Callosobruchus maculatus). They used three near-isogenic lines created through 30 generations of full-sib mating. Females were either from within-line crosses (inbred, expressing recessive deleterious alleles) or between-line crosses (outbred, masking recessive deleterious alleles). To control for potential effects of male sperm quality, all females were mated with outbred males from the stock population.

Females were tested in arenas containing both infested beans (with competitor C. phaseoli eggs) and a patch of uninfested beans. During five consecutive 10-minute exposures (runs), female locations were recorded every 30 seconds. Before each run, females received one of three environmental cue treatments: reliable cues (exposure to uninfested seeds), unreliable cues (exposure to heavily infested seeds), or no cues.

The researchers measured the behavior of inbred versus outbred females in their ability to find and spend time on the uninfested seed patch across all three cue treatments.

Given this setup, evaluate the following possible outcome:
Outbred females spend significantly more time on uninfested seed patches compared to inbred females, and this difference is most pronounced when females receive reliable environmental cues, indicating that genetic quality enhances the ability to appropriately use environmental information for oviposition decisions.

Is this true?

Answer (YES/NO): NO